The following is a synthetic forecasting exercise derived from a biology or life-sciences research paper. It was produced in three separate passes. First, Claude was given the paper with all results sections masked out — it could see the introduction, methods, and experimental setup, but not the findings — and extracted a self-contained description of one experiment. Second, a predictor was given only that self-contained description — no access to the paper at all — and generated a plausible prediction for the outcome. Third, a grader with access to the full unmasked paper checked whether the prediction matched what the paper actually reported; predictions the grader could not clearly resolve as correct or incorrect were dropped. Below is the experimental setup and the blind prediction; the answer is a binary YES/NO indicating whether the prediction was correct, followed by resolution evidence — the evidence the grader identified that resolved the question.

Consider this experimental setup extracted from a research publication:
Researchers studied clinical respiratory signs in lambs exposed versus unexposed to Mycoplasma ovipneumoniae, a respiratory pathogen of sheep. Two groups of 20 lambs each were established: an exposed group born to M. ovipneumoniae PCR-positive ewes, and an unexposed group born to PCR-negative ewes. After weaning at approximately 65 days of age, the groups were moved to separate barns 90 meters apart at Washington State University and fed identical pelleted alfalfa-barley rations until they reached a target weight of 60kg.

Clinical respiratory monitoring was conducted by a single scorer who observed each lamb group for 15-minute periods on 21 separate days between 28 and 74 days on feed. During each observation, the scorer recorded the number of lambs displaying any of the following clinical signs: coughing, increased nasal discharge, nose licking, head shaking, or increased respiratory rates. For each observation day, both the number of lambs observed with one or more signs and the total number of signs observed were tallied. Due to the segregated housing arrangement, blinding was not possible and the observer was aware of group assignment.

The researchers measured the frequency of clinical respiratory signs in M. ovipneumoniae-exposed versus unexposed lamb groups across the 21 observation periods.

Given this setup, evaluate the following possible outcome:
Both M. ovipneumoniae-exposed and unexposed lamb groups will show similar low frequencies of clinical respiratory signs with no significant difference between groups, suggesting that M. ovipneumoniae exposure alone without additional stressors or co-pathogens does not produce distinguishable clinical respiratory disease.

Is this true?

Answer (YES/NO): NO